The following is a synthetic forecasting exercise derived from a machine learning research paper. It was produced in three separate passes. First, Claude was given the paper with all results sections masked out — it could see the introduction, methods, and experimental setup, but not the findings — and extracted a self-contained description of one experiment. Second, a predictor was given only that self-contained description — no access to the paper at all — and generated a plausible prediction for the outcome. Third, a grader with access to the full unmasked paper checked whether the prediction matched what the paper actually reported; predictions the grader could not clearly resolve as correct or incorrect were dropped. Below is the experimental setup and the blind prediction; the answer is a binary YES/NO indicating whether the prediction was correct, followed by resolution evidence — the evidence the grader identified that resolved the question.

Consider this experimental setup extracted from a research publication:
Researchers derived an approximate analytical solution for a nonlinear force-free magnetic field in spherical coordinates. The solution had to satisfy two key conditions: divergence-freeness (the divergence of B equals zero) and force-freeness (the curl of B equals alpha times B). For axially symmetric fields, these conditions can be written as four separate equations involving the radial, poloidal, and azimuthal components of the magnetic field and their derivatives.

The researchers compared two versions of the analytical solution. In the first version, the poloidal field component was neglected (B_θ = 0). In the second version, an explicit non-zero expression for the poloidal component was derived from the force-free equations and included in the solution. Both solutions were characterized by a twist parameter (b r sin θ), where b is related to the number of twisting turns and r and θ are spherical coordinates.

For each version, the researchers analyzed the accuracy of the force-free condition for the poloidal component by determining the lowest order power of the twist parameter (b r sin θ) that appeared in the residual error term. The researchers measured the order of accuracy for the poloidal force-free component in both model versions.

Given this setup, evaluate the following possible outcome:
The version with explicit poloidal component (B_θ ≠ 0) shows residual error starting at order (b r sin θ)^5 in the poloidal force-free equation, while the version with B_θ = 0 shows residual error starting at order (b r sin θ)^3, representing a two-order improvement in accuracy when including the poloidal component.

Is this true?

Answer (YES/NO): YES